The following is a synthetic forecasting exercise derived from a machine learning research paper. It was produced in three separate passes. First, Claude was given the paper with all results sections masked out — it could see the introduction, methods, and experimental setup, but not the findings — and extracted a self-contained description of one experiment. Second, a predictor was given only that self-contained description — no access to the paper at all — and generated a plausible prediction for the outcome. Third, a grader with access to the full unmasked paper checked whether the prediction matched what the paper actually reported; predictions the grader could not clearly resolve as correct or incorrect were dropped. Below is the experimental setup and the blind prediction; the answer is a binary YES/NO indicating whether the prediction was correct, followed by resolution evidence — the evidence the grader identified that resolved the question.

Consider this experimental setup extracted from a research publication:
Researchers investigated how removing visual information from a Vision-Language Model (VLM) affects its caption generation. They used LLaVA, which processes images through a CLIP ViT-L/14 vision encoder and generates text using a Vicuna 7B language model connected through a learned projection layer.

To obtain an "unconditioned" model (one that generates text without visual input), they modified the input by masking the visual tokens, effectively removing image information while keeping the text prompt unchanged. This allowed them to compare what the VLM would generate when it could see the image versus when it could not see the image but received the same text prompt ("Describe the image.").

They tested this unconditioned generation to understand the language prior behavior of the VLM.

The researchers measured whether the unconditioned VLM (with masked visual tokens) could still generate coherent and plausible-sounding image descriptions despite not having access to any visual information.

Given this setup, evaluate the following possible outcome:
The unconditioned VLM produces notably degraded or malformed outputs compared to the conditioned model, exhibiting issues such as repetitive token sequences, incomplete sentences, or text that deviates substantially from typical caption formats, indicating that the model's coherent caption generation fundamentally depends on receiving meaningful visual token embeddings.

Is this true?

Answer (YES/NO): NO